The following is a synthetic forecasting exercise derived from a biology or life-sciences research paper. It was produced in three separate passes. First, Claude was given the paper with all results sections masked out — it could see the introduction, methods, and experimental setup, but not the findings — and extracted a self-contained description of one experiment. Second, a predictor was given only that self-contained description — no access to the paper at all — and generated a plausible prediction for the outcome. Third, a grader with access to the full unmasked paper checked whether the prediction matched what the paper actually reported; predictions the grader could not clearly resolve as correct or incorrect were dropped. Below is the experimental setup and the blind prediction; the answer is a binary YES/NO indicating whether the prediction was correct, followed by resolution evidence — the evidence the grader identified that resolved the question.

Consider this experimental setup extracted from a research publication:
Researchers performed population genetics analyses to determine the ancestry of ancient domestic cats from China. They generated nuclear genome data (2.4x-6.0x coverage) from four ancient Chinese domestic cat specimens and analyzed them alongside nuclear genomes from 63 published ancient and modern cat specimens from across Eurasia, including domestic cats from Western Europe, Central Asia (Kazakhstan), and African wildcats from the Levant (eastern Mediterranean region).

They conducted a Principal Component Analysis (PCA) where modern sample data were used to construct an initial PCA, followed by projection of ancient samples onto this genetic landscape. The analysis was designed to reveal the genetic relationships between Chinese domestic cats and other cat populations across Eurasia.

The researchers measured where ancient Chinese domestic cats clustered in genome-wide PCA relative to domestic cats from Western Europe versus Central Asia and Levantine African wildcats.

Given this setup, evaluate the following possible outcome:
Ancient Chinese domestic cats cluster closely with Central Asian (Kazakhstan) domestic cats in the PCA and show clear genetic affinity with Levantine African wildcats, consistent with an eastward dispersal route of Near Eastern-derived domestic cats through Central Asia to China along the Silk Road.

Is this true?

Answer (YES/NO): YES